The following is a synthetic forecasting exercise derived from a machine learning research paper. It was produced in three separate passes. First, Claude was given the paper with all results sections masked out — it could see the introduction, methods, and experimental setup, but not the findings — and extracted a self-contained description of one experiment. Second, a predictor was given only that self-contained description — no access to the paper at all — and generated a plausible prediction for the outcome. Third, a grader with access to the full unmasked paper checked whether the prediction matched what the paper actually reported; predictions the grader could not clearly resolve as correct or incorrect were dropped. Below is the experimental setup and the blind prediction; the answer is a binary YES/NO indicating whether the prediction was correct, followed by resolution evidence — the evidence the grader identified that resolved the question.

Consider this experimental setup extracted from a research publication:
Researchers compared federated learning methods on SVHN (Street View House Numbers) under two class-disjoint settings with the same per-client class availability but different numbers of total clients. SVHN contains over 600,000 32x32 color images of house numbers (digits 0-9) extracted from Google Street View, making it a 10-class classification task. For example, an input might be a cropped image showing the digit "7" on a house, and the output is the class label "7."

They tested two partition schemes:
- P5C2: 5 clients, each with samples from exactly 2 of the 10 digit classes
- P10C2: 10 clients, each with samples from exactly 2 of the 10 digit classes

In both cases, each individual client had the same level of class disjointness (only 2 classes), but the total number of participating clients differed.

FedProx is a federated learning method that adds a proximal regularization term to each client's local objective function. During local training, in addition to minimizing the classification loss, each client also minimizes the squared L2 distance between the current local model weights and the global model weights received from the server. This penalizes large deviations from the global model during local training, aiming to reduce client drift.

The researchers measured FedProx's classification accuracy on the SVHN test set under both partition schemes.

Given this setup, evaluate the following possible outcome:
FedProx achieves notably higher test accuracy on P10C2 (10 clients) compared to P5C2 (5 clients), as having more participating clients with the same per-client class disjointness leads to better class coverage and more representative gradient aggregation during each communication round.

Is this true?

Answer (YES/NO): NO